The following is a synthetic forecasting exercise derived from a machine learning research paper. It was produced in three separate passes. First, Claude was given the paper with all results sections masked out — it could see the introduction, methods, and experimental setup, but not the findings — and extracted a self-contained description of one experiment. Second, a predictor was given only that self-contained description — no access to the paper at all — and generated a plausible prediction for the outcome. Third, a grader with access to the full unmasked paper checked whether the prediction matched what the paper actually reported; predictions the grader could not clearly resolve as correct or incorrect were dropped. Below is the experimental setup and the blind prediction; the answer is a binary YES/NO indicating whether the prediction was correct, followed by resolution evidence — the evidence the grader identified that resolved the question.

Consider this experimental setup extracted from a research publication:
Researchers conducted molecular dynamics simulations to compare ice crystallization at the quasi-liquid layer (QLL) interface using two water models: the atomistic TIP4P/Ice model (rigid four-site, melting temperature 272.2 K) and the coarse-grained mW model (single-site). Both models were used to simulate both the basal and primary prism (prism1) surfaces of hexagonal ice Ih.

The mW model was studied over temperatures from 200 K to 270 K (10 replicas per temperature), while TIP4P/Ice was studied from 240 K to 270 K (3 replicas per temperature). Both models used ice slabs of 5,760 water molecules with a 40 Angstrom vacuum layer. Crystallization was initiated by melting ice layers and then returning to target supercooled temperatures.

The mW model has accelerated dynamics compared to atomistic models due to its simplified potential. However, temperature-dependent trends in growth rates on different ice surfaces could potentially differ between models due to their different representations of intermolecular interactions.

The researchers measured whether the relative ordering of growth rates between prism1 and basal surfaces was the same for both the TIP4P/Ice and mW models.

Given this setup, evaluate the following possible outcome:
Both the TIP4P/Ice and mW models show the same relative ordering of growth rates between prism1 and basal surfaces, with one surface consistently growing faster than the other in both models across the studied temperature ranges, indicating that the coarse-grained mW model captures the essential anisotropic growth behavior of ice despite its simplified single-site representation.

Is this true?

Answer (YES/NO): NO